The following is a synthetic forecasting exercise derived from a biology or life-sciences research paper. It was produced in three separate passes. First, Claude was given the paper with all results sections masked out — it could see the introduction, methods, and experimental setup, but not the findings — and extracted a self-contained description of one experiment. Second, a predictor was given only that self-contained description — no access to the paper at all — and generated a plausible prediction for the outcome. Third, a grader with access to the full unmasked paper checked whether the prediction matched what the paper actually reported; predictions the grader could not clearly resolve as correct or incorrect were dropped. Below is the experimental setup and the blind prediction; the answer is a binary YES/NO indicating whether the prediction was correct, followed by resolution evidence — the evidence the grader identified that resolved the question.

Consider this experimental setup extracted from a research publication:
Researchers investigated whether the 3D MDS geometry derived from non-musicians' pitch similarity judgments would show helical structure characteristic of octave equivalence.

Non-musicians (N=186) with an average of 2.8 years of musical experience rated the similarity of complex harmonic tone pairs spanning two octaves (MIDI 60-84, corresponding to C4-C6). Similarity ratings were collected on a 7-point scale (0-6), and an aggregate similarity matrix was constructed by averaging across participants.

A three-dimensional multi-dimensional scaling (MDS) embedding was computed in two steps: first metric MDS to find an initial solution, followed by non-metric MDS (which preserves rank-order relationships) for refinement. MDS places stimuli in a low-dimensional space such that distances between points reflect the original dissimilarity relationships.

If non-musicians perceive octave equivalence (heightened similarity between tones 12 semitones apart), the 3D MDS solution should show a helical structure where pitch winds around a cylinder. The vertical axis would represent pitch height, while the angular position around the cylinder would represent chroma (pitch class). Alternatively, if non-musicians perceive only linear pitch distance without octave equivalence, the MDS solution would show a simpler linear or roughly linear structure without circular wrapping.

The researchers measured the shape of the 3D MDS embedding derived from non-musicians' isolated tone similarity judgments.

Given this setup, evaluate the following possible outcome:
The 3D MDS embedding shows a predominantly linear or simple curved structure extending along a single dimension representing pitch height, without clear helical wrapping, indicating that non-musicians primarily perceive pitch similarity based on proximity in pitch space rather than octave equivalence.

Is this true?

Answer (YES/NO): YES